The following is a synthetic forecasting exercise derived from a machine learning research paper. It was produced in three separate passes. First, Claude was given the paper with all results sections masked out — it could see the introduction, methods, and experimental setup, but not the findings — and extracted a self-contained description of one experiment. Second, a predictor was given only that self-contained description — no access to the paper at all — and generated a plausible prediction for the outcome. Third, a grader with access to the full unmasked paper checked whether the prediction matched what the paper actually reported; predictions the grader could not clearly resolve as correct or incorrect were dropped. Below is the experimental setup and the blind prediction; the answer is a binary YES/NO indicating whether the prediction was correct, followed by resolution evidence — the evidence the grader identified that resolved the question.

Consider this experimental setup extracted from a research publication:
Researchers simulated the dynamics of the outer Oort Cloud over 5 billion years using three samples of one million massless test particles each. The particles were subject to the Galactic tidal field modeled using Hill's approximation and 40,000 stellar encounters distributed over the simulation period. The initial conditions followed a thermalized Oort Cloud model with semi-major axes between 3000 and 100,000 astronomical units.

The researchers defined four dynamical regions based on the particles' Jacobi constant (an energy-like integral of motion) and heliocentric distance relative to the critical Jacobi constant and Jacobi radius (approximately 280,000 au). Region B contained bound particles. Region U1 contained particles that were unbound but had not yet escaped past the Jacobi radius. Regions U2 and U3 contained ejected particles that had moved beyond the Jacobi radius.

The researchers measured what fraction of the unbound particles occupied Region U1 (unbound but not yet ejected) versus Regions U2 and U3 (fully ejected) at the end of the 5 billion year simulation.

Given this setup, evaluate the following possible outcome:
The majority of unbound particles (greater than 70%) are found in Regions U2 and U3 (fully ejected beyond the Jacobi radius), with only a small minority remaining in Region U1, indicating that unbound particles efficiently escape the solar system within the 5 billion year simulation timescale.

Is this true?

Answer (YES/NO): YES